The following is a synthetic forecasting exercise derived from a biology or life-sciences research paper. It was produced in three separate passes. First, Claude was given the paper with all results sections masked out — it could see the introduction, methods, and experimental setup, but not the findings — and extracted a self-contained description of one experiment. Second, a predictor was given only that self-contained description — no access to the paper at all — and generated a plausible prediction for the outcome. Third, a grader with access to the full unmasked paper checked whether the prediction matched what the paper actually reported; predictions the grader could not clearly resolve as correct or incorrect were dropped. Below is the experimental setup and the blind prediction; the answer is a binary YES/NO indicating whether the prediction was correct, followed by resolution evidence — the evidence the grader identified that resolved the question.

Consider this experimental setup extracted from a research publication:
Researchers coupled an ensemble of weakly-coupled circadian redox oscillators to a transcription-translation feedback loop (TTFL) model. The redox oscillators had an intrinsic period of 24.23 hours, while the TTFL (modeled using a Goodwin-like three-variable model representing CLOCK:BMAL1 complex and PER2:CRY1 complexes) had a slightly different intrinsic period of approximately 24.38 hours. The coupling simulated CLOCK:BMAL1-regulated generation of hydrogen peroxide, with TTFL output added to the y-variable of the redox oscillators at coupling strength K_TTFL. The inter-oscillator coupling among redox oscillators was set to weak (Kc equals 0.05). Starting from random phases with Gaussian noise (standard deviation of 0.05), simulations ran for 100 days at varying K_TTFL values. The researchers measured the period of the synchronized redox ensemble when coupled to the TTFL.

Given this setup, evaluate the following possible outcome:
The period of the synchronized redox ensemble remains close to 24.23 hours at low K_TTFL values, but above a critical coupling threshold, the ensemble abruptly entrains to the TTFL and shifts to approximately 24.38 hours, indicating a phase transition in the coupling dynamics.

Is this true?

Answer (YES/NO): NO